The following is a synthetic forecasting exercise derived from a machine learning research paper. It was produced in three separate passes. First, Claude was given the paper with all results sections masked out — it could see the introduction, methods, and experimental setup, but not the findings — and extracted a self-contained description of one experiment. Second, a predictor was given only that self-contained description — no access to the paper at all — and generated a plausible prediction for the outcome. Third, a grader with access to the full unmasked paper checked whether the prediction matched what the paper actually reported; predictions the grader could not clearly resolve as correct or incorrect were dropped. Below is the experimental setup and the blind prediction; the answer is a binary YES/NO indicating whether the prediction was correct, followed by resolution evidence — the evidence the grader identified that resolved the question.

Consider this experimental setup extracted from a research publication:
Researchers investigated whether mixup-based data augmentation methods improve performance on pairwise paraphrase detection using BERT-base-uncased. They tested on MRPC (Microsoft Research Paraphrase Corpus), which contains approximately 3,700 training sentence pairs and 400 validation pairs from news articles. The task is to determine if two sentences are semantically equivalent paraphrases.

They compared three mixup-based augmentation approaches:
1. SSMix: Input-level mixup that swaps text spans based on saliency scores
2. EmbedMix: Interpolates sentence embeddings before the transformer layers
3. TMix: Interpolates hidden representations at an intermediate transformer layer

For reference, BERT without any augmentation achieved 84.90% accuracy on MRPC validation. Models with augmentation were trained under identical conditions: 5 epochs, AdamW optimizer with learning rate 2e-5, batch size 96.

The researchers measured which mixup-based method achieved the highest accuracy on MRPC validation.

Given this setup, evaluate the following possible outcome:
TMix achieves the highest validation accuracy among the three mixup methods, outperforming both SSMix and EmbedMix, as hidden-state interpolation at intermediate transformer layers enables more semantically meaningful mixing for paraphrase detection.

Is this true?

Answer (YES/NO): YES